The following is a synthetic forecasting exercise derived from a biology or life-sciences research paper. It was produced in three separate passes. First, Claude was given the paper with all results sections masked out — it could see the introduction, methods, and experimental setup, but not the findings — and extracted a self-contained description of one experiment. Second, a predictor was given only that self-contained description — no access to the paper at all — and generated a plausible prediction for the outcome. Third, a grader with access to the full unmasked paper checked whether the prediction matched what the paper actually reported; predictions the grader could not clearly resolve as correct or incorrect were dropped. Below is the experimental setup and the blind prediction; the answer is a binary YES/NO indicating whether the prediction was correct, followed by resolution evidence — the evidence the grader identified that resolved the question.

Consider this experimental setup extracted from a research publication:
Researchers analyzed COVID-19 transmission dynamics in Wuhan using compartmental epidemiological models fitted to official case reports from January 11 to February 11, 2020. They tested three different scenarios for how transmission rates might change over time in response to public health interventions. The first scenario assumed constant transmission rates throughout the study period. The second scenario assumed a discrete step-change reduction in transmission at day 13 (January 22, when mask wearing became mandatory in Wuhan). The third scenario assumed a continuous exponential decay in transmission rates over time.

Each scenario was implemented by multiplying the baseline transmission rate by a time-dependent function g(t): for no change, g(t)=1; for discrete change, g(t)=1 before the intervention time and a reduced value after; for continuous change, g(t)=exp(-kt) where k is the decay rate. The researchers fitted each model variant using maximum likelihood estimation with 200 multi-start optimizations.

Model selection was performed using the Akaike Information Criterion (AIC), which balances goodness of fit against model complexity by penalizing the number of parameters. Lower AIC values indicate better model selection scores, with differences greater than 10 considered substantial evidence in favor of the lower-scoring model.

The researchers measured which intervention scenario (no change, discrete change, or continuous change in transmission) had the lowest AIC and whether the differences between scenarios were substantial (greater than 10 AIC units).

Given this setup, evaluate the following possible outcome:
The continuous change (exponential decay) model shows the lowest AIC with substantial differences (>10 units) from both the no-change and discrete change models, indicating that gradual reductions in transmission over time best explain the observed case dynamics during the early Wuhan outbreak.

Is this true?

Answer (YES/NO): NO